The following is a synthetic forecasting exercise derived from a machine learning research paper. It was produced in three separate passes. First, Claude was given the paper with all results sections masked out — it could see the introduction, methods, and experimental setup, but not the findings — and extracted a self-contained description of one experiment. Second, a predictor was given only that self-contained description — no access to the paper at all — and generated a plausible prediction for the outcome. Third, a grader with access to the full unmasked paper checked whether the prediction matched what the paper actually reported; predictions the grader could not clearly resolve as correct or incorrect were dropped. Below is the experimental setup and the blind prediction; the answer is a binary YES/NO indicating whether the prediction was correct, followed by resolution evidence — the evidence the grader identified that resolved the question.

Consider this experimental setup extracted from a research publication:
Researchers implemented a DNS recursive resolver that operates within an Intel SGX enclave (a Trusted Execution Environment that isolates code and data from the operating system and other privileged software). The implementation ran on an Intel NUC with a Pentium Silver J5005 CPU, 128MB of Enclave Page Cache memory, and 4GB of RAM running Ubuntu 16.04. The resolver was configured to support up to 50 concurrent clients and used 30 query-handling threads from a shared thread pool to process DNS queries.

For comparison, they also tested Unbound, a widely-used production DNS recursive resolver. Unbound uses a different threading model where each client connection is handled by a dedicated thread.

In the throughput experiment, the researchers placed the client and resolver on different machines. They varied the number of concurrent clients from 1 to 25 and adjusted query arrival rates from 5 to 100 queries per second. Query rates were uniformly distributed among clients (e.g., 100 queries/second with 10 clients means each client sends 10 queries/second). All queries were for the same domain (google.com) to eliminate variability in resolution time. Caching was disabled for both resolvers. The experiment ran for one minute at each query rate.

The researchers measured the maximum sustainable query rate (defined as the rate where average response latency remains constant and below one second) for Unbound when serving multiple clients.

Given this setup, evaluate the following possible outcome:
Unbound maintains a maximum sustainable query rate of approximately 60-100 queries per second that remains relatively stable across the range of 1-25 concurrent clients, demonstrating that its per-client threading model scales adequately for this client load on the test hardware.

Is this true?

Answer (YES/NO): NO